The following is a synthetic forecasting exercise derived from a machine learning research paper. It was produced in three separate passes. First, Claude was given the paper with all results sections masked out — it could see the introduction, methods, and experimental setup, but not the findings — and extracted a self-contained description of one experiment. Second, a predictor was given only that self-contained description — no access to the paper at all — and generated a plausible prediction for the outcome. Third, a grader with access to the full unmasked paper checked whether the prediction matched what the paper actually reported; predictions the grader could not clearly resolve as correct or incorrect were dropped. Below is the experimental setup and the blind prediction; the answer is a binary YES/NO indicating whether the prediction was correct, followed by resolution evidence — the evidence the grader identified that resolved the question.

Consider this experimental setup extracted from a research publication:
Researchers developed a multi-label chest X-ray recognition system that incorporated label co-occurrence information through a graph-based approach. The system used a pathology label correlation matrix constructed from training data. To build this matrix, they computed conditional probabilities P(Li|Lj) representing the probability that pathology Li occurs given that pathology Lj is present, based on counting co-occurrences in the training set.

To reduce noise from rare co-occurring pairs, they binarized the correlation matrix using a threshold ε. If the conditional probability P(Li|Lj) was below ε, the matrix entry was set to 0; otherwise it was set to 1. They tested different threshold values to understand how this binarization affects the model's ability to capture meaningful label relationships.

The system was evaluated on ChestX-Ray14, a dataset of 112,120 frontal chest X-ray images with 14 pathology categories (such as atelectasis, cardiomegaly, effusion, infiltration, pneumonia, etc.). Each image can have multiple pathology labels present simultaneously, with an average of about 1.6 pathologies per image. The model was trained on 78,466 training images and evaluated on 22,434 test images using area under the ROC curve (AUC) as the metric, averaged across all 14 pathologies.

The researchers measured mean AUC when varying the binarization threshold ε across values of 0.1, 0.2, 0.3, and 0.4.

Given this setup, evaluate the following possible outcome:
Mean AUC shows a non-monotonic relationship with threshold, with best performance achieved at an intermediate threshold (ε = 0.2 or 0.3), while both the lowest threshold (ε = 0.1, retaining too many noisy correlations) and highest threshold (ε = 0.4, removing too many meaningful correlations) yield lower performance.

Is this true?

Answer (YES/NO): YES